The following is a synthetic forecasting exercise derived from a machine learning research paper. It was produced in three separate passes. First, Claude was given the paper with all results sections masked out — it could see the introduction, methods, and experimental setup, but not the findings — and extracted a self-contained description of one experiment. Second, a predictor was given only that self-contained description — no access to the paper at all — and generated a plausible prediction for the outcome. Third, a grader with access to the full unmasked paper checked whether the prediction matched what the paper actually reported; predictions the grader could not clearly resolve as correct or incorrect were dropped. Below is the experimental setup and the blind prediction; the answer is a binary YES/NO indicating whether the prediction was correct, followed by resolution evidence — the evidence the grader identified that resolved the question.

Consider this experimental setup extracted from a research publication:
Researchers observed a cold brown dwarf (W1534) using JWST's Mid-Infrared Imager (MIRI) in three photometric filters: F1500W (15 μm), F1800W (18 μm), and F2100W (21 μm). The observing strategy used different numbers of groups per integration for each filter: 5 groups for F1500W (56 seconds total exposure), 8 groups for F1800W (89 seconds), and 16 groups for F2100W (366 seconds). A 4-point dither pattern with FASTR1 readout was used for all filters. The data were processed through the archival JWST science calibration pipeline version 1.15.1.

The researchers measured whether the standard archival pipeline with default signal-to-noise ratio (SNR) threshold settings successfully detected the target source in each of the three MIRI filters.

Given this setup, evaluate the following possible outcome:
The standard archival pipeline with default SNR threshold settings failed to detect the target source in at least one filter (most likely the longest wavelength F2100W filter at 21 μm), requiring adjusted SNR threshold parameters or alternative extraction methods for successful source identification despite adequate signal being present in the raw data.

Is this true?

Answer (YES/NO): YES